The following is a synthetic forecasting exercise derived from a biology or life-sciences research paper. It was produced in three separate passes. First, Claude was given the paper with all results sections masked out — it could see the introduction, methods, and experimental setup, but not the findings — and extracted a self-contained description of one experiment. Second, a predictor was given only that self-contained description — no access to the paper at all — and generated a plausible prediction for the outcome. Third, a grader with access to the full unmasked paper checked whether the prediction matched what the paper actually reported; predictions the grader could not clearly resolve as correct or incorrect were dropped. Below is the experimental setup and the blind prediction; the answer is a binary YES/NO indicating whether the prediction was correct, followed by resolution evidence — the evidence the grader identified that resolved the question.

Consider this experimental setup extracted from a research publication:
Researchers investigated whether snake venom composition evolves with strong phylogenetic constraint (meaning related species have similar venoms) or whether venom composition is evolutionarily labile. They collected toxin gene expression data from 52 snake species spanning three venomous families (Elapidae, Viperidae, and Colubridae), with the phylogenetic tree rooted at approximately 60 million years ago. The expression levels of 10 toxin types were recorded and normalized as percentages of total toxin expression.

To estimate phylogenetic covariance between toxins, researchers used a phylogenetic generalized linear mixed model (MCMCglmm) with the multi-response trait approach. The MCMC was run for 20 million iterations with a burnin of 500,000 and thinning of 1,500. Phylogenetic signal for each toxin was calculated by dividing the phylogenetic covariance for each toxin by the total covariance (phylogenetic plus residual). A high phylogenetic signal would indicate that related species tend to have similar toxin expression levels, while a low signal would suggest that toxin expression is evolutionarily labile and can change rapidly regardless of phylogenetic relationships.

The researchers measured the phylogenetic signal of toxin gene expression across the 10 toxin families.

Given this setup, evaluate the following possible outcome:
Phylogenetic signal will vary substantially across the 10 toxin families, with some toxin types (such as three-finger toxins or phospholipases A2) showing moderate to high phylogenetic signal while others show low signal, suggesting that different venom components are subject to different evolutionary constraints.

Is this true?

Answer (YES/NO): NO